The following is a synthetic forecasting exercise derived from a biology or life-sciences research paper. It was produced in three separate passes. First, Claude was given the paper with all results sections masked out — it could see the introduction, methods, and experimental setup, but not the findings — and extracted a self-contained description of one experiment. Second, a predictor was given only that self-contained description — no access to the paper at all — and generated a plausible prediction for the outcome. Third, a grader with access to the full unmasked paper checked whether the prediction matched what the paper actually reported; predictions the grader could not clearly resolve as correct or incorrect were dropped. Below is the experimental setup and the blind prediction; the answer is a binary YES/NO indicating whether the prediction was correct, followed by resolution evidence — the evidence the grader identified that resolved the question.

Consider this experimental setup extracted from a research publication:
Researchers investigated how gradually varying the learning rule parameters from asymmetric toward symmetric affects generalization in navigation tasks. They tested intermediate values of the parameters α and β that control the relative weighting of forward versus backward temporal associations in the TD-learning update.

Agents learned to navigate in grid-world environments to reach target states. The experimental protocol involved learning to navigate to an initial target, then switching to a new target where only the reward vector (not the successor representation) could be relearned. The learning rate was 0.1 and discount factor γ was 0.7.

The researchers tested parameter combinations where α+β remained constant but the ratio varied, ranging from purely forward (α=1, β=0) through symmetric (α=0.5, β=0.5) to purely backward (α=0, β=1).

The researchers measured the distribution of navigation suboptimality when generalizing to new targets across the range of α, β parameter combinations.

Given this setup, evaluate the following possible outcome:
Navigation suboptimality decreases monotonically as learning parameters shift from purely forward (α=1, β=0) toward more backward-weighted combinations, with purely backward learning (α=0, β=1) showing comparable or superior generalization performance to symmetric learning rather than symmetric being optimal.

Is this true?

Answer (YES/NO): NO